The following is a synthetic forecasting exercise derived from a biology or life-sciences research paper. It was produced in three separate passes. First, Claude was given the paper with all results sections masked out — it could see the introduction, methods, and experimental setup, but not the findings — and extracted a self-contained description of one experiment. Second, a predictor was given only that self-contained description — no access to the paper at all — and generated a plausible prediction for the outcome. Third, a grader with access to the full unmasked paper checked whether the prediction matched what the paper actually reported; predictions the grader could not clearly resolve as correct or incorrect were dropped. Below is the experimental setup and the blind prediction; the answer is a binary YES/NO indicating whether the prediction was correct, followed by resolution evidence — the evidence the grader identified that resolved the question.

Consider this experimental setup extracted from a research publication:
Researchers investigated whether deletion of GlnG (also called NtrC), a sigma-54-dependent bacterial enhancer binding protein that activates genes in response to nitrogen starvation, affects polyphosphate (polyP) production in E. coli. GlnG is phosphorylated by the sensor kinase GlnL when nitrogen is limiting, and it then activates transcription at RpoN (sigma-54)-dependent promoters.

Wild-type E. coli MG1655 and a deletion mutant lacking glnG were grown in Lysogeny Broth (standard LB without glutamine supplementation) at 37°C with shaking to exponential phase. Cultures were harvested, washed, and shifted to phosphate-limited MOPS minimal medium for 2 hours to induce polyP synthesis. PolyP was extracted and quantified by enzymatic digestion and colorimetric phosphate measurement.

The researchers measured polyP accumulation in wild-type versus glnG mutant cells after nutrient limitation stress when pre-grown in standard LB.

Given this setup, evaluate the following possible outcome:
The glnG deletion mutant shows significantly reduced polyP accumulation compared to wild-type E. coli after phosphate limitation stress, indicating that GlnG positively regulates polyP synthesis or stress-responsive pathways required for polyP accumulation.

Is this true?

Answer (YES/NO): YES